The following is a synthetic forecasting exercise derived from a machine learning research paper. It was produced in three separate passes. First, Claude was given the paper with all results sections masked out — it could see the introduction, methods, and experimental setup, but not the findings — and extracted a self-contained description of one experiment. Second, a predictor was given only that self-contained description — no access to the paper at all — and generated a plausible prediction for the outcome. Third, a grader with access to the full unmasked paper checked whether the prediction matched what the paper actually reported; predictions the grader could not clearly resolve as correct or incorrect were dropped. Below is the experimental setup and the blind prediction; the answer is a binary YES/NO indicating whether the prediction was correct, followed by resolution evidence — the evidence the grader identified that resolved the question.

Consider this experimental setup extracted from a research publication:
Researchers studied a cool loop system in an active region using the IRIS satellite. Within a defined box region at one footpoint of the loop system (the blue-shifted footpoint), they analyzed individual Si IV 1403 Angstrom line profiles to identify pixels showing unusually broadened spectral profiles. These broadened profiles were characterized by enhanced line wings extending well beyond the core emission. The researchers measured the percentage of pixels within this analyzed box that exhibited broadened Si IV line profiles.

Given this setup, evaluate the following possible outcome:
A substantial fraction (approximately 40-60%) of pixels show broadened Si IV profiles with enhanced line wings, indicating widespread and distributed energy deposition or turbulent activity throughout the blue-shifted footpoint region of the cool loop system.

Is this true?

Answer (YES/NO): NO